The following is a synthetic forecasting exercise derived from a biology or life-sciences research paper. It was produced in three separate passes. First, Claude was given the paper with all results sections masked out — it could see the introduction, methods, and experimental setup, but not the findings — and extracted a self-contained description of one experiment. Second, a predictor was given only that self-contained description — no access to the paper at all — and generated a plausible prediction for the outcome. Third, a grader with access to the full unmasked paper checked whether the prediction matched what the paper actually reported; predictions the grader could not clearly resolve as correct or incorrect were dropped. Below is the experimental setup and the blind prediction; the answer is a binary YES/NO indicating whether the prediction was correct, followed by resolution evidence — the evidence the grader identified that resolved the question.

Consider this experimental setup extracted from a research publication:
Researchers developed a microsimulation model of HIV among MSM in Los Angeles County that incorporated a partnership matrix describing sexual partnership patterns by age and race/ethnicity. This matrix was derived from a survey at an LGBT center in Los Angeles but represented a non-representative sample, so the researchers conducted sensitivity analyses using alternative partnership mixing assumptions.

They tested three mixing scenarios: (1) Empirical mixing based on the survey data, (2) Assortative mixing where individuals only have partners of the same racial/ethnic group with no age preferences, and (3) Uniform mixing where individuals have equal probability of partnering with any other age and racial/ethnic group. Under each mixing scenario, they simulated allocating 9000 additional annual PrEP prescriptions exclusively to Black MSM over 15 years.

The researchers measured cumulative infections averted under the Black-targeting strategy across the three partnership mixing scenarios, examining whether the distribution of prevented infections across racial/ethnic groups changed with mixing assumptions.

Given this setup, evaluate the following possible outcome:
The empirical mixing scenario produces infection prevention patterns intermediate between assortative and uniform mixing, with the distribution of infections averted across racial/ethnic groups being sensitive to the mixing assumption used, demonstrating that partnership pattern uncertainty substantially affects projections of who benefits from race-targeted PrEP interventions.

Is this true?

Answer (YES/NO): YES